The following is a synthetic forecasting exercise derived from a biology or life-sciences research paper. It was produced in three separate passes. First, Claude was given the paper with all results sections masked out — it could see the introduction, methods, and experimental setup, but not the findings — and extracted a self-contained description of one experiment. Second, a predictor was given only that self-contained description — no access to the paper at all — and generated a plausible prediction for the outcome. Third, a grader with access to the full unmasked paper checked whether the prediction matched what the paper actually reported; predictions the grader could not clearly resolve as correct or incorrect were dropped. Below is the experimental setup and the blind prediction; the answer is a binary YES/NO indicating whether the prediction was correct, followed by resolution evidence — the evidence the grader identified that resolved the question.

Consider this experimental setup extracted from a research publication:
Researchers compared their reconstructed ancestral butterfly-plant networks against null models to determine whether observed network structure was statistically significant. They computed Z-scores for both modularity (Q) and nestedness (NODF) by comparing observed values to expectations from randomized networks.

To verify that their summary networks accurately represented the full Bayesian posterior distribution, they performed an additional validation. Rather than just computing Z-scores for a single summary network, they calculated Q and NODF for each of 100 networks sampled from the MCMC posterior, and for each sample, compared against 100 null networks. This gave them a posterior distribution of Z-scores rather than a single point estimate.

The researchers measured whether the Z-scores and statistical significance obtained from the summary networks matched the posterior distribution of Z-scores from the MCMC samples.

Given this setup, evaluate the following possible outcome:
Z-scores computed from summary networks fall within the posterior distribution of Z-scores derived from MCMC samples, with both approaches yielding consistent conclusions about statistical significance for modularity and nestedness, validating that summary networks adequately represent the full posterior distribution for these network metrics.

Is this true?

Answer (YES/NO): NO